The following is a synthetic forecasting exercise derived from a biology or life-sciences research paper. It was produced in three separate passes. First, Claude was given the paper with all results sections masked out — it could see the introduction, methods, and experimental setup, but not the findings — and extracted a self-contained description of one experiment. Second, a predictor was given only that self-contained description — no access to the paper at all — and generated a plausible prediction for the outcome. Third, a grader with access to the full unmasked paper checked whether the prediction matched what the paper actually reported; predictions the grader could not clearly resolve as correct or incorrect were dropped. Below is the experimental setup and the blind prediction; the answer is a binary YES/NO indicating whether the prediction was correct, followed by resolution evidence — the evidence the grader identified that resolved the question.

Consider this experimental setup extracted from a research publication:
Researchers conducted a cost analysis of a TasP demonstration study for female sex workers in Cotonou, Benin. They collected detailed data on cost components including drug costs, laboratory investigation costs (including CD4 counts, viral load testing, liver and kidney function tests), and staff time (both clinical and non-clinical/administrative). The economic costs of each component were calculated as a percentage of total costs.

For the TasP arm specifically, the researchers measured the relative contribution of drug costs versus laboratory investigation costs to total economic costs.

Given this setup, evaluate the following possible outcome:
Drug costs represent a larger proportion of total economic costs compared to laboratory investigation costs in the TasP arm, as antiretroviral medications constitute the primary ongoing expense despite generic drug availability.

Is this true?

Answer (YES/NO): NO